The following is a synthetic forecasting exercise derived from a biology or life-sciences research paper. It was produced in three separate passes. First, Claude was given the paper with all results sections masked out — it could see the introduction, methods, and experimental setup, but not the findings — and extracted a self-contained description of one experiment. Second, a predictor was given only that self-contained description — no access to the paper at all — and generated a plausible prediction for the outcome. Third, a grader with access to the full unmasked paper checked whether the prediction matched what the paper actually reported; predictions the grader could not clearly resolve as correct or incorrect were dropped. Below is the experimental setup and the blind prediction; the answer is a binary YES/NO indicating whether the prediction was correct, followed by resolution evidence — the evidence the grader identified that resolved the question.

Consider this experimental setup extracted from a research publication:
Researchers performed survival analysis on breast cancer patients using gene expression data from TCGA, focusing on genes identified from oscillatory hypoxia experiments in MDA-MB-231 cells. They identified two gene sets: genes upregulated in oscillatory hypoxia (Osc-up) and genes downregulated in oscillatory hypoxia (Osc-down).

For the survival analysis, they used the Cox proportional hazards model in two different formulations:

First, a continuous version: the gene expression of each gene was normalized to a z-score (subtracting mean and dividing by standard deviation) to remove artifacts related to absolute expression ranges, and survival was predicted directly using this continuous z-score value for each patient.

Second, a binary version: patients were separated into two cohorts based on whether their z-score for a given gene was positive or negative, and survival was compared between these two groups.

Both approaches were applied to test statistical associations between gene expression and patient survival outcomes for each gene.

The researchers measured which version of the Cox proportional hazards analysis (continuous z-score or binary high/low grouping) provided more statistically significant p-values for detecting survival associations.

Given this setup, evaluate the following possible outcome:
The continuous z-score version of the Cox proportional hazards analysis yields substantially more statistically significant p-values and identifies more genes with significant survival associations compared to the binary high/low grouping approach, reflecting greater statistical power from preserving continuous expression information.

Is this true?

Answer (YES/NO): YES